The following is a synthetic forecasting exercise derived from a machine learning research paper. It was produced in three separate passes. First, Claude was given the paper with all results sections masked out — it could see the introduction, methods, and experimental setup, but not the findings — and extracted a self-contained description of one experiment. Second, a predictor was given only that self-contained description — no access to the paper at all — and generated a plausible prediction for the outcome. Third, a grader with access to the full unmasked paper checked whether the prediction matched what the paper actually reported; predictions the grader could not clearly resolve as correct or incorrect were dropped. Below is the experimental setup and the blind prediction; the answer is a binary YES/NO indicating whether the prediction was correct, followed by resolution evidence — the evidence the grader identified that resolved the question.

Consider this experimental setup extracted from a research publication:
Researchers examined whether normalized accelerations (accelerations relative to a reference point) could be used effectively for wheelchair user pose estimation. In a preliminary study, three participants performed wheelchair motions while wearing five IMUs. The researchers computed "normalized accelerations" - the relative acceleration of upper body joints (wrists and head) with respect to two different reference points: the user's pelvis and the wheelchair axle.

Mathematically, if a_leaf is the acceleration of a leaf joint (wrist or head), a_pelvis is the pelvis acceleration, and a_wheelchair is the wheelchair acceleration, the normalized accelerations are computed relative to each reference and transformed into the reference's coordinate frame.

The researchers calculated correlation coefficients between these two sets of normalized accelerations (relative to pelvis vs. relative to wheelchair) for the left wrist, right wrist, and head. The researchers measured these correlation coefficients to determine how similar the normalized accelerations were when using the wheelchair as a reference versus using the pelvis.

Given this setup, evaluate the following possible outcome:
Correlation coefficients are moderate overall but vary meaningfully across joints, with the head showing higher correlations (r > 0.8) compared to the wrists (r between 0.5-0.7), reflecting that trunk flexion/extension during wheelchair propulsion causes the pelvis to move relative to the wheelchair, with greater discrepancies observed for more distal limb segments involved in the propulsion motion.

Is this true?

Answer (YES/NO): NO